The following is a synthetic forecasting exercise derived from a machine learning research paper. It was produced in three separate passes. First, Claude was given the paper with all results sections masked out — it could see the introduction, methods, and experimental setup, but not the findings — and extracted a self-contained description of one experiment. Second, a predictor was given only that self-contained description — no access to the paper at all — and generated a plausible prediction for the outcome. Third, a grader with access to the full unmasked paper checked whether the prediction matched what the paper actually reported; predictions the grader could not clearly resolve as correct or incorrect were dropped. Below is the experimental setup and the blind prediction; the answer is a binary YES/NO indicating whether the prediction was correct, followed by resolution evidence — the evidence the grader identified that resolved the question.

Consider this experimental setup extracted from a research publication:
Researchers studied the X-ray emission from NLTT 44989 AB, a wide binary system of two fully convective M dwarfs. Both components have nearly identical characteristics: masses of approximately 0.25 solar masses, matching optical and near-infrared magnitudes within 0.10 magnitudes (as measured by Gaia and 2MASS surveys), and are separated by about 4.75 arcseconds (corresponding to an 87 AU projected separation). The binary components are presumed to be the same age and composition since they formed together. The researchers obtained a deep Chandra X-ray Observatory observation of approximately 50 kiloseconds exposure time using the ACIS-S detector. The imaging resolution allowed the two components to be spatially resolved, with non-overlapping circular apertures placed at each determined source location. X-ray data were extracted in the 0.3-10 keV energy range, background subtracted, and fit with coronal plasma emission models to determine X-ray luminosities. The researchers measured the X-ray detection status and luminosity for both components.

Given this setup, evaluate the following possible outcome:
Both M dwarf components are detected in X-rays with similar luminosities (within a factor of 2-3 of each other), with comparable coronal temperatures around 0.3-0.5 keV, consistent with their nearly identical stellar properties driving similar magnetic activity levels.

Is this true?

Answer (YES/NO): NO